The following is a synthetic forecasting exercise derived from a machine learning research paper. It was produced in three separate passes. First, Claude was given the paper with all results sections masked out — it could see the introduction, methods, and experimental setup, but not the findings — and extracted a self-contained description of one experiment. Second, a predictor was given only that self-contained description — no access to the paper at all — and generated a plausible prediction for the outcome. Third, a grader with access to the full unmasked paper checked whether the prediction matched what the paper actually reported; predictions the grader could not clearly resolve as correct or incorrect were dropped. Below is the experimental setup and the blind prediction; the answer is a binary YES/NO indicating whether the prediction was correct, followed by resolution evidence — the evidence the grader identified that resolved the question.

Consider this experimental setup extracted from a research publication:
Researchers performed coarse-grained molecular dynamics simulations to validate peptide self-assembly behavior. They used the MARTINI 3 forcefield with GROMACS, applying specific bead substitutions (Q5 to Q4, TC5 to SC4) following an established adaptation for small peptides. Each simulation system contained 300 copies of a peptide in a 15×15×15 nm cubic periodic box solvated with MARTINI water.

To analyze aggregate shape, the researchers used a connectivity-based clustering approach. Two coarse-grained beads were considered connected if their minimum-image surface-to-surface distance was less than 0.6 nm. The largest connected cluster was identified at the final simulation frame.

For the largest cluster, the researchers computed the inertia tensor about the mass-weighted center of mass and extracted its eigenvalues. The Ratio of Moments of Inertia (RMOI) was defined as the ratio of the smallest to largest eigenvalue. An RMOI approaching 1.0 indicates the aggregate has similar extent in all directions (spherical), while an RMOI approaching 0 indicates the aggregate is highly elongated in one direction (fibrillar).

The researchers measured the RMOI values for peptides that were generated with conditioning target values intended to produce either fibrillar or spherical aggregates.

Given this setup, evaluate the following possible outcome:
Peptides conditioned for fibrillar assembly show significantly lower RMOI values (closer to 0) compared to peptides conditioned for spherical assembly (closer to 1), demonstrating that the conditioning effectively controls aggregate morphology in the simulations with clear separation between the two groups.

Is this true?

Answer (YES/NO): YES